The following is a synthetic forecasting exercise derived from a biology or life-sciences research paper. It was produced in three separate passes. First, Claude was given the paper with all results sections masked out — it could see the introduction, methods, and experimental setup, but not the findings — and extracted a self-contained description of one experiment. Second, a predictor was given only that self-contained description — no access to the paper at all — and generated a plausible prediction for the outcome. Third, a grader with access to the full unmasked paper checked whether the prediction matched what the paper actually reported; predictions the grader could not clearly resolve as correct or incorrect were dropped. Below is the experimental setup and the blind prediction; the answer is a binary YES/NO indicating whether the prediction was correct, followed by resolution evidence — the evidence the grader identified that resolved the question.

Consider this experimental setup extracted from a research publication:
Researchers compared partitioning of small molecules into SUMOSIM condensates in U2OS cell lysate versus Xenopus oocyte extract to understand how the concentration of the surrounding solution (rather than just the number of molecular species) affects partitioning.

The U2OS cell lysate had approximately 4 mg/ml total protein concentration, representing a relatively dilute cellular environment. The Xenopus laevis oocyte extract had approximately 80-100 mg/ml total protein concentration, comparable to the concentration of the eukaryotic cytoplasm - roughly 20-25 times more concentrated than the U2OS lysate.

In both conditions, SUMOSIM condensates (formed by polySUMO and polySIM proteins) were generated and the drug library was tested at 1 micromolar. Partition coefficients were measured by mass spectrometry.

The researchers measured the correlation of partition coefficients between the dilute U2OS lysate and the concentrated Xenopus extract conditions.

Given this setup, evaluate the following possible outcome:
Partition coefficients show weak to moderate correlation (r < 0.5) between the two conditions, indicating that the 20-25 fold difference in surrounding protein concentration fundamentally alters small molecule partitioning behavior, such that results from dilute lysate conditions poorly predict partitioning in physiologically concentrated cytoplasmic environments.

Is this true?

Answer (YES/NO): NO